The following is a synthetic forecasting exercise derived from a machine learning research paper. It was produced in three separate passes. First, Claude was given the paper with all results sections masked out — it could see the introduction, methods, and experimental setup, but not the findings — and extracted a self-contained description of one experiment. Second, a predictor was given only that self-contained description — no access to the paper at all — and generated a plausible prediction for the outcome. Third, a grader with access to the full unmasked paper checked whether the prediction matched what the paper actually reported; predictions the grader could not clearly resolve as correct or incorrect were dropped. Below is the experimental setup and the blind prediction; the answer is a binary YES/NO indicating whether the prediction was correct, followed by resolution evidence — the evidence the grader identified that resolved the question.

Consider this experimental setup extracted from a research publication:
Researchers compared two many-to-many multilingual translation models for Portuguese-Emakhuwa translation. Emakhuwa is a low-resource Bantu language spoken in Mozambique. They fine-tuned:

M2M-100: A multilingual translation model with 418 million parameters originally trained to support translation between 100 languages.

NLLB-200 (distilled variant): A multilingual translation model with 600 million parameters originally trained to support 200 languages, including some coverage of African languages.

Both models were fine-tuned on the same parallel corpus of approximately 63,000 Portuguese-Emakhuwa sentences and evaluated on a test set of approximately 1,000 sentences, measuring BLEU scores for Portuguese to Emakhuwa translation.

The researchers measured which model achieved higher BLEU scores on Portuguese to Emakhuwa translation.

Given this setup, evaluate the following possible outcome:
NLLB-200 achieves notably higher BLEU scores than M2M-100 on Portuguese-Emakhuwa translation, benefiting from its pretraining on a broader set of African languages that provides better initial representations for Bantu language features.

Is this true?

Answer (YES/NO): NO